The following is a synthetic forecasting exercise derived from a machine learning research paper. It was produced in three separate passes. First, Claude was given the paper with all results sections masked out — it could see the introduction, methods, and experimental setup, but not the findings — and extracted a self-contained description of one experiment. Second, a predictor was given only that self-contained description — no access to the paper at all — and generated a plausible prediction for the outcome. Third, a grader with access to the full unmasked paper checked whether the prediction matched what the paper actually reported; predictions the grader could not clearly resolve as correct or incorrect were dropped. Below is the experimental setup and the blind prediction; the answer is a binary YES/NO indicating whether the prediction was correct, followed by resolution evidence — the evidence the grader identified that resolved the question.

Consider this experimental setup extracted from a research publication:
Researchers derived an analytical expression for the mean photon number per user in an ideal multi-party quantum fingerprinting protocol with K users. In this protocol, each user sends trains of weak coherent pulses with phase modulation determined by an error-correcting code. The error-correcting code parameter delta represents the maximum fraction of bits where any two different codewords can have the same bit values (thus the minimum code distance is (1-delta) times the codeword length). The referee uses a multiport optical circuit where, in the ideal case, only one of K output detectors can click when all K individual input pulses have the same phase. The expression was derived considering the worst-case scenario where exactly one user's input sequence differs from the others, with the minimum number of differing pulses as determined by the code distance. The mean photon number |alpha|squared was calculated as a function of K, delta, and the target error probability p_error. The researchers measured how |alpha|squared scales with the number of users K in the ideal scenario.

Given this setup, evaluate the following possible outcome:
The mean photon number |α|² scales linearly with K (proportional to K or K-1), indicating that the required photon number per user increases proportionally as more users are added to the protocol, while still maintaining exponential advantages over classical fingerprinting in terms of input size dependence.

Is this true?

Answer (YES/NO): NO